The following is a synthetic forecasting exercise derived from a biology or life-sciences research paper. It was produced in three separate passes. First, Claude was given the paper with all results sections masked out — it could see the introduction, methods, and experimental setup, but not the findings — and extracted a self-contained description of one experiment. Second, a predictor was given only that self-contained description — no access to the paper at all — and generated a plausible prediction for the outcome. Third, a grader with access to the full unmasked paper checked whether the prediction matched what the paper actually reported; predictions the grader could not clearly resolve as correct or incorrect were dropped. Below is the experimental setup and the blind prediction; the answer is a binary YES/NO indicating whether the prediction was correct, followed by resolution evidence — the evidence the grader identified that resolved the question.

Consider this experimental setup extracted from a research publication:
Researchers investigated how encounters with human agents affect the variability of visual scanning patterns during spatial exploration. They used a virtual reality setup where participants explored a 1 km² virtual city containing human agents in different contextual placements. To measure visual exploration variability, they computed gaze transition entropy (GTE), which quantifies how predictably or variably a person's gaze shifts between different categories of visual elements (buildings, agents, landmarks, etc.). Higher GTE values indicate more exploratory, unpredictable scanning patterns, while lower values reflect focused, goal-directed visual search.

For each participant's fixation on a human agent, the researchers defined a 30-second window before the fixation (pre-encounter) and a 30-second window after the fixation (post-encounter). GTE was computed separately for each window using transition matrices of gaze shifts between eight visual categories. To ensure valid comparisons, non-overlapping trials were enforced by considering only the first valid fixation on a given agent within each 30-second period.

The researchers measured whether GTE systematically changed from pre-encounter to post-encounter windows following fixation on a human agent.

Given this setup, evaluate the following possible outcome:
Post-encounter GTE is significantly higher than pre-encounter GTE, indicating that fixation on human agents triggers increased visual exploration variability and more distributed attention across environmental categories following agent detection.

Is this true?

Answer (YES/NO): YES